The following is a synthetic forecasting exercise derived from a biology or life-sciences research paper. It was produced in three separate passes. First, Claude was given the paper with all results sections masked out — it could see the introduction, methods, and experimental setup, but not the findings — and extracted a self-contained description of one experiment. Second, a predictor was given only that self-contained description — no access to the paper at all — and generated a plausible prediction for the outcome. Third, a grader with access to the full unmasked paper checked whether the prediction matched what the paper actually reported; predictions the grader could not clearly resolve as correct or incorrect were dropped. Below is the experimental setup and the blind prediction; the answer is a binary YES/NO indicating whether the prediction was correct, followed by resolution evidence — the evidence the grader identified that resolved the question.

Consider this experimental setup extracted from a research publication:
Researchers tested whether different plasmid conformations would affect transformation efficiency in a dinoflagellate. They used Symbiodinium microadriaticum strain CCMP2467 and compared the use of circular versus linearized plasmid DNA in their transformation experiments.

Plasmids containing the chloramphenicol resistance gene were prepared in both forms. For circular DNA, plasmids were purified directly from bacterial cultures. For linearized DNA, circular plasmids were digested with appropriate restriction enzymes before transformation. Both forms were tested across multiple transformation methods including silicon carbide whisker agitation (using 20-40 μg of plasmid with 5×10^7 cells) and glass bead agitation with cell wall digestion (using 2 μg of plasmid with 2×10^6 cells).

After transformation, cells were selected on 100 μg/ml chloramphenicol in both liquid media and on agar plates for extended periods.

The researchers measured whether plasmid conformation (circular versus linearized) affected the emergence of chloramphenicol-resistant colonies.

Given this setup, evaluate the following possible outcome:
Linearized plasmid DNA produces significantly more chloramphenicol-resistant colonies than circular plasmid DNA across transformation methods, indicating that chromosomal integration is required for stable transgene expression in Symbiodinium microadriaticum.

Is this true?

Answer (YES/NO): NO